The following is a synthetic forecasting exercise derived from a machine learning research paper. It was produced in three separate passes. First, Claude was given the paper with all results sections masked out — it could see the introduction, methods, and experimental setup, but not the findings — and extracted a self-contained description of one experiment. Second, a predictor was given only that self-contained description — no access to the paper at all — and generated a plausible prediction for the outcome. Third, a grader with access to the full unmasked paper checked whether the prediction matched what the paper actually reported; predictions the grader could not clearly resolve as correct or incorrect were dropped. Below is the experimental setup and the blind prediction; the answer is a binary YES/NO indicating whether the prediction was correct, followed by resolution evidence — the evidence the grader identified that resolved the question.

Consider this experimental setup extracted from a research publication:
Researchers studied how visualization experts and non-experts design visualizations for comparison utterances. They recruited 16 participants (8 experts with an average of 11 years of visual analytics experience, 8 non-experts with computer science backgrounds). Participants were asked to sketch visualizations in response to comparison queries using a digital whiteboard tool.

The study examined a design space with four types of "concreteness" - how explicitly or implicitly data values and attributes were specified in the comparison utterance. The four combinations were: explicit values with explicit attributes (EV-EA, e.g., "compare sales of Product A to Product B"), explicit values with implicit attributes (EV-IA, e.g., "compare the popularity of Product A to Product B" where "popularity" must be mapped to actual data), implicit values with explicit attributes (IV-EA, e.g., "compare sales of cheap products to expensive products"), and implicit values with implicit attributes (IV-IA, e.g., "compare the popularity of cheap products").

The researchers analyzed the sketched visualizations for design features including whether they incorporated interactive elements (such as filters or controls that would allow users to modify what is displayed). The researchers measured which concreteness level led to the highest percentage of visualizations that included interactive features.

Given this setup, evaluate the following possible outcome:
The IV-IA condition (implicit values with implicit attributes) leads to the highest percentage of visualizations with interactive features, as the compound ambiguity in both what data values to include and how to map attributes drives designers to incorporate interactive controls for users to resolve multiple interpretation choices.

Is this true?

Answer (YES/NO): NO